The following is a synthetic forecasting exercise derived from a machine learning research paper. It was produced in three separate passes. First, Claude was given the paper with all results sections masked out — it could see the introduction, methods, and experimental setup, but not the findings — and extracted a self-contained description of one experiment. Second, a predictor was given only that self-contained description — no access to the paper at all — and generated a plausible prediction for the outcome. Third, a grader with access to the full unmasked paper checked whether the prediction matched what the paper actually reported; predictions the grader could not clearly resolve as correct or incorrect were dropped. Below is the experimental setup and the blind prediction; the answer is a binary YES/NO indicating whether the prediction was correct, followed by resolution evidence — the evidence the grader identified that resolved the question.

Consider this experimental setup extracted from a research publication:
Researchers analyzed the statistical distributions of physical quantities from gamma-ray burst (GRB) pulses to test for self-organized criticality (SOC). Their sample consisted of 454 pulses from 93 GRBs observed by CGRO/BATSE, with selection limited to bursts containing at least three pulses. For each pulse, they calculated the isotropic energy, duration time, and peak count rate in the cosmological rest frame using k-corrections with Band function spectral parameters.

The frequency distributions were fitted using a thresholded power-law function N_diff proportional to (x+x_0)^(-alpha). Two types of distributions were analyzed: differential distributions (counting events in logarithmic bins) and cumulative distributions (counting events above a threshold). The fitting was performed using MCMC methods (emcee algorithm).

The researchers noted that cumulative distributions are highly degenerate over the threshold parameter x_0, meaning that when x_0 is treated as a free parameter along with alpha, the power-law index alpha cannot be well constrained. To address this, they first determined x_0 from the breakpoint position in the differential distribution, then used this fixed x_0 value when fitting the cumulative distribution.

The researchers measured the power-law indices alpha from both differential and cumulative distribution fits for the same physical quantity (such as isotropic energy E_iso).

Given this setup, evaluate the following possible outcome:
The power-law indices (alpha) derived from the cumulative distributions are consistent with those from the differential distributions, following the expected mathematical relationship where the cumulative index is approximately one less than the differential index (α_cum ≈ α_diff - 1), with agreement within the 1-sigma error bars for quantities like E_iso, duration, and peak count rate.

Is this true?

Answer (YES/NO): NO